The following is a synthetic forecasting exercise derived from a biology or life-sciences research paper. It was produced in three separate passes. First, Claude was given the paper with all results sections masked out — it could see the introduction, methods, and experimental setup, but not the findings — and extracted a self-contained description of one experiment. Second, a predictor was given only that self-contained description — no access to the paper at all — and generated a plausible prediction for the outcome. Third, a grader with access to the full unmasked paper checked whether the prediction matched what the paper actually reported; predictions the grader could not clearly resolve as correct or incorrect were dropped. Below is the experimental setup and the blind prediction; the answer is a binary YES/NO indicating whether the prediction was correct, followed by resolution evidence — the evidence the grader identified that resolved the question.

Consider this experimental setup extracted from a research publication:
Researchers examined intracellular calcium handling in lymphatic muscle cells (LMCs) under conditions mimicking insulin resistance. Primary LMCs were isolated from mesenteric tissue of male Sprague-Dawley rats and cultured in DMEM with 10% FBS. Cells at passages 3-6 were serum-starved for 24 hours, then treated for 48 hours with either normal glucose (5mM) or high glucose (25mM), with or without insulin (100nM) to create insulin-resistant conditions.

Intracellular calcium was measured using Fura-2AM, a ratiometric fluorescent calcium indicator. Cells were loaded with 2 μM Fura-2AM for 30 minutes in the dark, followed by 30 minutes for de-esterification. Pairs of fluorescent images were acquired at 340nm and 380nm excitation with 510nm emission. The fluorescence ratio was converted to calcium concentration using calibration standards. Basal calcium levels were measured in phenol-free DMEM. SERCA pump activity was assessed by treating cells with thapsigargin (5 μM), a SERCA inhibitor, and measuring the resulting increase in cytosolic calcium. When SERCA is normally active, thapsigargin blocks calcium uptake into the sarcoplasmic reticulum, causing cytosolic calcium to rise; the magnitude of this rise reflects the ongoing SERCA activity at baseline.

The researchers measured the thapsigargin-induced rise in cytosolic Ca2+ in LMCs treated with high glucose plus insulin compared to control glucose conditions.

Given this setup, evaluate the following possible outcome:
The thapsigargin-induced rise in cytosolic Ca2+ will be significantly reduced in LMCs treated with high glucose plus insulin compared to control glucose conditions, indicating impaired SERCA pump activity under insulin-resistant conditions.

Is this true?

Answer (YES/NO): YES